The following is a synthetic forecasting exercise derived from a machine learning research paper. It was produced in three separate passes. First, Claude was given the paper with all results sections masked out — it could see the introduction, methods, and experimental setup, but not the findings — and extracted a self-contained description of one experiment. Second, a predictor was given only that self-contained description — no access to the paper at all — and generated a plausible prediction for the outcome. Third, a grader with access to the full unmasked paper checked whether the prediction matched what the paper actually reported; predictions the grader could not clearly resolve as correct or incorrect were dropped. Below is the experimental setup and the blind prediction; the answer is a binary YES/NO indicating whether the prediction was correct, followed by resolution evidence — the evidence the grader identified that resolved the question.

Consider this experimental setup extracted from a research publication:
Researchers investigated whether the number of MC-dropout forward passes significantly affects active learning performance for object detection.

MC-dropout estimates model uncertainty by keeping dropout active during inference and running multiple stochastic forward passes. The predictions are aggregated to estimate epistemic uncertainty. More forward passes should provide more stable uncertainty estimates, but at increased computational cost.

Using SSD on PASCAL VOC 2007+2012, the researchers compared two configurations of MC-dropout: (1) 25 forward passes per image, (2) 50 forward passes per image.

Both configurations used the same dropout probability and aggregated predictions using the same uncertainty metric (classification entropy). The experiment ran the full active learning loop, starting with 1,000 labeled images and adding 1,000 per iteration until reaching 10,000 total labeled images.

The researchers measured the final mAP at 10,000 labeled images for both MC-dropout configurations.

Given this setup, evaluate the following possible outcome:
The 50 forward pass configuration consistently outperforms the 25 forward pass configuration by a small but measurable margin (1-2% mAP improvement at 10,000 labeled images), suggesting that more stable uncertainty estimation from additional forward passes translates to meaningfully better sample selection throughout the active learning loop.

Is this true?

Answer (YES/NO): NO